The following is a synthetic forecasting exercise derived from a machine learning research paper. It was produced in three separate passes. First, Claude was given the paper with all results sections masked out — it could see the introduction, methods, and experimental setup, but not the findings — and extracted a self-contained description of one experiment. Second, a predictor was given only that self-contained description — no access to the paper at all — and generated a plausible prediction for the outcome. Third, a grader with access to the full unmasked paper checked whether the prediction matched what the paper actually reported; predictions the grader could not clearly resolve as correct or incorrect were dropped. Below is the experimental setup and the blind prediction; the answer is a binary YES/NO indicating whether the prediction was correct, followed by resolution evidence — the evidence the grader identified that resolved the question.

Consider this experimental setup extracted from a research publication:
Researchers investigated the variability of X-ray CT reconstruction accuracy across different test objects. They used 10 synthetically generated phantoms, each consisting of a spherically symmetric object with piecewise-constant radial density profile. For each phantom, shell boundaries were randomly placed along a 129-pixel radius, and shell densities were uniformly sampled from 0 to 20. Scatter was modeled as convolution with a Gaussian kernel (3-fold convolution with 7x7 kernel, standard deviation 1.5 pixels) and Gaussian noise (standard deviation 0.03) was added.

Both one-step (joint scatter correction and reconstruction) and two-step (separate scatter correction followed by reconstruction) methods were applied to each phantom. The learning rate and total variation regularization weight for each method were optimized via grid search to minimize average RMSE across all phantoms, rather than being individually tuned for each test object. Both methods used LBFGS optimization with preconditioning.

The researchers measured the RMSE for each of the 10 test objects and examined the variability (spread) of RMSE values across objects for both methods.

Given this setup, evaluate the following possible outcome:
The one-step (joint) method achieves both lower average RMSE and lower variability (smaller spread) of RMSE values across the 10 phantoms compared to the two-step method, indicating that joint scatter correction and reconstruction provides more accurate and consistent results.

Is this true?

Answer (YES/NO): YES